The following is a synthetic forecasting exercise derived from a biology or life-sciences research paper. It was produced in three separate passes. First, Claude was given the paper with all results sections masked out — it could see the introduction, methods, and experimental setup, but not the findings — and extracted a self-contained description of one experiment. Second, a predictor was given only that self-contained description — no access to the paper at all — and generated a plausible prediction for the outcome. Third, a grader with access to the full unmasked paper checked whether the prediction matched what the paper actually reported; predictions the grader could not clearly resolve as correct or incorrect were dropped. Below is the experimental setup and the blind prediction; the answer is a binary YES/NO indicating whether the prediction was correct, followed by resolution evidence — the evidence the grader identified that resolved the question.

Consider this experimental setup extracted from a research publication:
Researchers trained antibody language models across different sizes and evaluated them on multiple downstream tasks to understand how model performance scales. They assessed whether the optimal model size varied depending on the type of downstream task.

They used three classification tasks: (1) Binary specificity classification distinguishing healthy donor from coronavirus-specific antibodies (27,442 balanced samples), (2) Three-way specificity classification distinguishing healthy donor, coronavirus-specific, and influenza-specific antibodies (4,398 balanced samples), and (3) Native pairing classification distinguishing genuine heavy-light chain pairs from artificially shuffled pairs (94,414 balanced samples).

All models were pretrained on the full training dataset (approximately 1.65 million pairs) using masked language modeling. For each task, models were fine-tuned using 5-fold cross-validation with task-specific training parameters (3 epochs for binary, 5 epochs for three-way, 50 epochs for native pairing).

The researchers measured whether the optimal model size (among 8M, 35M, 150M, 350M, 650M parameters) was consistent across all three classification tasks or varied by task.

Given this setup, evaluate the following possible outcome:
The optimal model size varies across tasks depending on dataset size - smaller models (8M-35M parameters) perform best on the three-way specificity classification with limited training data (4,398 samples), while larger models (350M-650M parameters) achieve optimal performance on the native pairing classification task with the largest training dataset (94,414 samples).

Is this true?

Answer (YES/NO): NO